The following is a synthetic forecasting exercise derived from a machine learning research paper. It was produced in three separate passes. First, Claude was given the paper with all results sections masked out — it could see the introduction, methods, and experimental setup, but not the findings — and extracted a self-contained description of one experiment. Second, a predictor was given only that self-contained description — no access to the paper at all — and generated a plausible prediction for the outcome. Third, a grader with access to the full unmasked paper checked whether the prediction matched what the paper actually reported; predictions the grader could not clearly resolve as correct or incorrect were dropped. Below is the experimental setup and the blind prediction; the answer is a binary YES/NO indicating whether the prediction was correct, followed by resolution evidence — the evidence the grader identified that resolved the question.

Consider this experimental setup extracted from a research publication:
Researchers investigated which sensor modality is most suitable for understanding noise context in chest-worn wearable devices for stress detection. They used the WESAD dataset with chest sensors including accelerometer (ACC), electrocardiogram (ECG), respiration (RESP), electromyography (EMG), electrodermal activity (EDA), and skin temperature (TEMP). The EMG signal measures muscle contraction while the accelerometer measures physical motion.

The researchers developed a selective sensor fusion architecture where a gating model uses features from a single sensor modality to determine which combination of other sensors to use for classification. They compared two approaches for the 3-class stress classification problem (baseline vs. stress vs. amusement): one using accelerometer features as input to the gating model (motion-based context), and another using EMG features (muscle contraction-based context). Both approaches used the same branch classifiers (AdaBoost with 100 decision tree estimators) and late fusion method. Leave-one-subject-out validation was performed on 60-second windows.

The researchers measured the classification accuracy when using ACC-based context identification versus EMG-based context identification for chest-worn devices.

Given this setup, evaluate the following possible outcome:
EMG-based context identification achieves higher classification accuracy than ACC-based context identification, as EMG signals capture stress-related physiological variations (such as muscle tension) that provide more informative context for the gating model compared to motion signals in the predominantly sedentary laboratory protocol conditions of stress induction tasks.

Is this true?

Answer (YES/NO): YES